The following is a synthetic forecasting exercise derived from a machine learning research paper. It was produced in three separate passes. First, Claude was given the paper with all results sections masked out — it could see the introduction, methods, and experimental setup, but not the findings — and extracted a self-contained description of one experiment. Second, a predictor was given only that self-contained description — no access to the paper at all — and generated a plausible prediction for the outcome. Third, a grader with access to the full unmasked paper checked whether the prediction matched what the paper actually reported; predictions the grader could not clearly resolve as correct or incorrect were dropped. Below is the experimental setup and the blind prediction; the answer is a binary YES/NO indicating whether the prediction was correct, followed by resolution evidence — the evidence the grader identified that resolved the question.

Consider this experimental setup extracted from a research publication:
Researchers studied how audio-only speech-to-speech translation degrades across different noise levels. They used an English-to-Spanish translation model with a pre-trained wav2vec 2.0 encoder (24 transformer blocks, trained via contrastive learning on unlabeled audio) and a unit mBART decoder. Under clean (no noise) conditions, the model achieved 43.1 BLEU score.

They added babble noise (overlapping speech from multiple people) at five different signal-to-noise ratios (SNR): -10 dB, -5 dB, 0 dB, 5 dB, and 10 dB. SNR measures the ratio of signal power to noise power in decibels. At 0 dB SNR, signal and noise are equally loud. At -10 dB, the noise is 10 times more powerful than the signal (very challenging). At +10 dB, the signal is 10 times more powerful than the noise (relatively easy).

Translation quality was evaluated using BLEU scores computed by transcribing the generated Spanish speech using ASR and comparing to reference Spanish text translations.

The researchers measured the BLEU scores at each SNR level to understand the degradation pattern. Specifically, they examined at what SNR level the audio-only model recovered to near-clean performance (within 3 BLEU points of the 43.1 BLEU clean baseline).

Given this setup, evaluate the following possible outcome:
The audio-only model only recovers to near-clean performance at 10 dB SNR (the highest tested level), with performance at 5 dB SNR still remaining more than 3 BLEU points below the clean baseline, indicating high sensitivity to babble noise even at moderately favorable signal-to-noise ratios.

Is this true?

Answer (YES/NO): YES